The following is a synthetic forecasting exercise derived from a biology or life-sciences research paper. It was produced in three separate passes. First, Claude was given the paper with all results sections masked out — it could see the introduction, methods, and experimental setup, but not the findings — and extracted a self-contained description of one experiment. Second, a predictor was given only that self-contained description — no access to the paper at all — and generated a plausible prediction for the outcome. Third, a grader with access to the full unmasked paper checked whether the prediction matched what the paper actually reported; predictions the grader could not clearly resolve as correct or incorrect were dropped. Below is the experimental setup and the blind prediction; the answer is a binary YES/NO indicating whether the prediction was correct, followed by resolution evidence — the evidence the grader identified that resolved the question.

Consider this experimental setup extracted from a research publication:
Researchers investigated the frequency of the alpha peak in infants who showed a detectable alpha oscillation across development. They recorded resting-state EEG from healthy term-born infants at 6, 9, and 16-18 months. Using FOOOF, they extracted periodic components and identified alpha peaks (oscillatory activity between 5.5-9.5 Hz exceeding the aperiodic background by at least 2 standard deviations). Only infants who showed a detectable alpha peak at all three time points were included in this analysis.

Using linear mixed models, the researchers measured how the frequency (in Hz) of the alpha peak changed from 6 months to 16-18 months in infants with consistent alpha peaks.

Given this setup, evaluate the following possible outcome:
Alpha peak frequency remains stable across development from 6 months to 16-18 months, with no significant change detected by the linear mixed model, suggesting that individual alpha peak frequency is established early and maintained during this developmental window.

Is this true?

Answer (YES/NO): NO